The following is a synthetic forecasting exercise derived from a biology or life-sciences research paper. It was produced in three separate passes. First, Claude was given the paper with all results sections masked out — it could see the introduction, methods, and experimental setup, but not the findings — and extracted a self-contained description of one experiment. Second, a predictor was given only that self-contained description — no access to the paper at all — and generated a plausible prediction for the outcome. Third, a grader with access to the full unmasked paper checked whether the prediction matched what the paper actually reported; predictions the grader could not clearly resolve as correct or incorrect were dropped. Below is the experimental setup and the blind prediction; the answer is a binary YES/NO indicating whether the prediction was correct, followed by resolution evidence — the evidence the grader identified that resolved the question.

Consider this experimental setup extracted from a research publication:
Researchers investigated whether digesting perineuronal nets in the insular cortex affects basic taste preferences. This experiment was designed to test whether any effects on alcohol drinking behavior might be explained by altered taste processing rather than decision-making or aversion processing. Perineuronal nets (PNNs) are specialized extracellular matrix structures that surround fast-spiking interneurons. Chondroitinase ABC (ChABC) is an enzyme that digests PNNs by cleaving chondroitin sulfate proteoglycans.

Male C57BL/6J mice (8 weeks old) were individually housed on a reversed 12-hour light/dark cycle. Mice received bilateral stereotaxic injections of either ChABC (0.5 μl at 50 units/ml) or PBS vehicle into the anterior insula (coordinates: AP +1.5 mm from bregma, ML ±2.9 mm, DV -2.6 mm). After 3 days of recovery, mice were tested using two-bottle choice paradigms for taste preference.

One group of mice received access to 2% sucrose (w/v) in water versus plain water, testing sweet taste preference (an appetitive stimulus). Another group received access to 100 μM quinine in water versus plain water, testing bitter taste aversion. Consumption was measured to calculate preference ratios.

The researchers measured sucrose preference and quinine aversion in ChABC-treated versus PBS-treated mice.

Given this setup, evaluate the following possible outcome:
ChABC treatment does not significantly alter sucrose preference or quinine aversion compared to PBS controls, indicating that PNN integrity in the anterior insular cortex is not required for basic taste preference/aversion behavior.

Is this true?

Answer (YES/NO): YES